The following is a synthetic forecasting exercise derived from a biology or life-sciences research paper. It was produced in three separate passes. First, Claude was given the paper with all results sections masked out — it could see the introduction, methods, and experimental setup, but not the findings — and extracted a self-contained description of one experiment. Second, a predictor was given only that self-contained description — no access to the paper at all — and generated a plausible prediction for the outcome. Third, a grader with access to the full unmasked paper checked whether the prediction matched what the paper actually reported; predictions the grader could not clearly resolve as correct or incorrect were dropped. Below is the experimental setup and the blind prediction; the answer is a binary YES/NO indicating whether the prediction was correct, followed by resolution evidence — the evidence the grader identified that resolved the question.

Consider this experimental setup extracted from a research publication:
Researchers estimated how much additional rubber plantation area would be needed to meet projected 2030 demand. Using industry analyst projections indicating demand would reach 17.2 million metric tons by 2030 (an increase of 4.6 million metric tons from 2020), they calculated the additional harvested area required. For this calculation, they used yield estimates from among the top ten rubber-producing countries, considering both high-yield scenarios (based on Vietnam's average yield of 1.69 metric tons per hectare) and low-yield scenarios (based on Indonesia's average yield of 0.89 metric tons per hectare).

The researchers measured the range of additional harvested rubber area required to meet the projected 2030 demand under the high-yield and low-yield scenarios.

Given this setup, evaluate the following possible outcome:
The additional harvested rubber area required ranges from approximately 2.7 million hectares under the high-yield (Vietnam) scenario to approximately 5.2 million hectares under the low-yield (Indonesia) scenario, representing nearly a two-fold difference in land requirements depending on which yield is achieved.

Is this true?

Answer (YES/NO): NO